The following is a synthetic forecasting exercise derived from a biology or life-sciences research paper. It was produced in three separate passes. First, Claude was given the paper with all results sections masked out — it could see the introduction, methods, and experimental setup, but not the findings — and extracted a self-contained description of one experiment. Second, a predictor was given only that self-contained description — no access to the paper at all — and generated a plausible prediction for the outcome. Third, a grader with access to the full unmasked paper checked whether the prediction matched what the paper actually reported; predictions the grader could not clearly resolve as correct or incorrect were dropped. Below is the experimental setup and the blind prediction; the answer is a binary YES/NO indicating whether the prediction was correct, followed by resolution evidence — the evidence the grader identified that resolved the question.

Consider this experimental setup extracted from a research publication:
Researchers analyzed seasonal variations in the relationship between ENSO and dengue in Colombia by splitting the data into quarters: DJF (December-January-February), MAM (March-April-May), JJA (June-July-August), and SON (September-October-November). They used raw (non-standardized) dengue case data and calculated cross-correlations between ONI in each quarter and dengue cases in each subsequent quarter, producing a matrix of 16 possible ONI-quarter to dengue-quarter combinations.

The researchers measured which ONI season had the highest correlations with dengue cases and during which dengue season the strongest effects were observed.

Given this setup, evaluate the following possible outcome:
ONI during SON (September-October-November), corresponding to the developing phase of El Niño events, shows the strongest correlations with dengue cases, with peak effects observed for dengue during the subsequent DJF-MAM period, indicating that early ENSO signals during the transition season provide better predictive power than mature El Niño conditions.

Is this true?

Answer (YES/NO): NO